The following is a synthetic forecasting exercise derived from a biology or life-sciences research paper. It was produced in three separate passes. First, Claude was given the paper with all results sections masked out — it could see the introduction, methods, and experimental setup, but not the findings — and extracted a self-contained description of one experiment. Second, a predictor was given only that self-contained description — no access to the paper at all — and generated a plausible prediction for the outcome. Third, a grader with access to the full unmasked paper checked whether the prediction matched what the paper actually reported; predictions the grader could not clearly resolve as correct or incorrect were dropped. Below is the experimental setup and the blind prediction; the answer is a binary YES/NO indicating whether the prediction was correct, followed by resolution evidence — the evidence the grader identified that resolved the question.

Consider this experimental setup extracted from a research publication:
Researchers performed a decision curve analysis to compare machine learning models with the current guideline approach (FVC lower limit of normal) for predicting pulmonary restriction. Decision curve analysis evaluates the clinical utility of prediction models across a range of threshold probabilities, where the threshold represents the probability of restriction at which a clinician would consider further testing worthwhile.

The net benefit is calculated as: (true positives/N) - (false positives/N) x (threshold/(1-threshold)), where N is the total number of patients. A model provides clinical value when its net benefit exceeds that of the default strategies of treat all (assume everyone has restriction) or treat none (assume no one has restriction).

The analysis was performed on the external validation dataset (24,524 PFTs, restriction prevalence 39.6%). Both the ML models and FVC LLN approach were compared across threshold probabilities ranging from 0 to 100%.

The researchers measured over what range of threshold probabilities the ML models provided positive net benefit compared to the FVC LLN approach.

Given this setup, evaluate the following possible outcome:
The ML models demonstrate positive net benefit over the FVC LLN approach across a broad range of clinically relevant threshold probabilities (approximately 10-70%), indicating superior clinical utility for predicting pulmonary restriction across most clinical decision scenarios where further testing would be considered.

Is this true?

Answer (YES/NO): NO